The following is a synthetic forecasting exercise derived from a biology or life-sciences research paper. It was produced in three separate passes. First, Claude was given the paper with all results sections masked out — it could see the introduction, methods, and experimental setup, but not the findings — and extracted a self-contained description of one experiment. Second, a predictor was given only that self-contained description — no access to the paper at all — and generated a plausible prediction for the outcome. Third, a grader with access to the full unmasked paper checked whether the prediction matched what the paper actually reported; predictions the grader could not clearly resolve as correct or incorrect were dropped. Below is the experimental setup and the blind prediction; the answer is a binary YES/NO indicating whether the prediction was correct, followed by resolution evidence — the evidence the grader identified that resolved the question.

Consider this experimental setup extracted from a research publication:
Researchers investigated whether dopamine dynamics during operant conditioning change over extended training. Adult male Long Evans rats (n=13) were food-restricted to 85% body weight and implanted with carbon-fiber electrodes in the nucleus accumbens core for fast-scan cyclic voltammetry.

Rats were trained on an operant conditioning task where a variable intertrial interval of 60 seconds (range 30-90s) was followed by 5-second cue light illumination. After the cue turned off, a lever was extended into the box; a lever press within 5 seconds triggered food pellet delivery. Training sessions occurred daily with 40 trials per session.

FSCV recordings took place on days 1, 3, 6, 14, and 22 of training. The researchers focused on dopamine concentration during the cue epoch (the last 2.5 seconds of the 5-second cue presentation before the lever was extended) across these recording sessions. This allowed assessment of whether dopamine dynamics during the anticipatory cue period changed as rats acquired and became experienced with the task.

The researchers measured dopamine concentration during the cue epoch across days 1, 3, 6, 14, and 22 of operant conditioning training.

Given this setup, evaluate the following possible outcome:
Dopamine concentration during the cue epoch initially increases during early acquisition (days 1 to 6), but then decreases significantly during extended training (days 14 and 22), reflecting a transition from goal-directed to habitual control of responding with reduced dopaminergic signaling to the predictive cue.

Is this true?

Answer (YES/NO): NO